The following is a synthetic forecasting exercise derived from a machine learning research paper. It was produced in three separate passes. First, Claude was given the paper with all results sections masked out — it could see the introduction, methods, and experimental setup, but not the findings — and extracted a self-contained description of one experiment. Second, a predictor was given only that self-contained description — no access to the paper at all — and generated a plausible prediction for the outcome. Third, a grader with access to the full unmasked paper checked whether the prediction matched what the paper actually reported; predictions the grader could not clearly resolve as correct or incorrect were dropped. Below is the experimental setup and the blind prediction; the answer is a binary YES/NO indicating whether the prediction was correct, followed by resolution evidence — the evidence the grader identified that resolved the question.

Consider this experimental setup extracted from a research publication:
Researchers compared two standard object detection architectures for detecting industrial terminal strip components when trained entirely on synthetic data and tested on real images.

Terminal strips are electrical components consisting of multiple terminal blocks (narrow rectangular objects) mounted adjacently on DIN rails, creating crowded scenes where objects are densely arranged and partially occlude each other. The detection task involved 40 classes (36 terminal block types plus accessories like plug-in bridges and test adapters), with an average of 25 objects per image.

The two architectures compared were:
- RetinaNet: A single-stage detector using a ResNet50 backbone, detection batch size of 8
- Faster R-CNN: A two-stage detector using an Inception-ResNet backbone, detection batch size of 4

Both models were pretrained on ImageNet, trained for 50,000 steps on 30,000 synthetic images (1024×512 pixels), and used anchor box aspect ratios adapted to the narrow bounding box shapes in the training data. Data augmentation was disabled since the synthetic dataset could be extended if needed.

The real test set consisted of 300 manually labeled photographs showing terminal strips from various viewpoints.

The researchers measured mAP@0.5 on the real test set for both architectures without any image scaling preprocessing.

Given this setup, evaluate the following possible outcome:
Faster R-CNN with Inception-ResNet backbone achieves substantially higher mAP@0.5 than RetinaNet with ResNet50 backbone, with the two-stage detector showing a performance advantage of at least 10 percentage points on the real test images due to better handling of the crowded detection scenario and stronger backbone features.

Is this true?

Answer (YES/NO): YES